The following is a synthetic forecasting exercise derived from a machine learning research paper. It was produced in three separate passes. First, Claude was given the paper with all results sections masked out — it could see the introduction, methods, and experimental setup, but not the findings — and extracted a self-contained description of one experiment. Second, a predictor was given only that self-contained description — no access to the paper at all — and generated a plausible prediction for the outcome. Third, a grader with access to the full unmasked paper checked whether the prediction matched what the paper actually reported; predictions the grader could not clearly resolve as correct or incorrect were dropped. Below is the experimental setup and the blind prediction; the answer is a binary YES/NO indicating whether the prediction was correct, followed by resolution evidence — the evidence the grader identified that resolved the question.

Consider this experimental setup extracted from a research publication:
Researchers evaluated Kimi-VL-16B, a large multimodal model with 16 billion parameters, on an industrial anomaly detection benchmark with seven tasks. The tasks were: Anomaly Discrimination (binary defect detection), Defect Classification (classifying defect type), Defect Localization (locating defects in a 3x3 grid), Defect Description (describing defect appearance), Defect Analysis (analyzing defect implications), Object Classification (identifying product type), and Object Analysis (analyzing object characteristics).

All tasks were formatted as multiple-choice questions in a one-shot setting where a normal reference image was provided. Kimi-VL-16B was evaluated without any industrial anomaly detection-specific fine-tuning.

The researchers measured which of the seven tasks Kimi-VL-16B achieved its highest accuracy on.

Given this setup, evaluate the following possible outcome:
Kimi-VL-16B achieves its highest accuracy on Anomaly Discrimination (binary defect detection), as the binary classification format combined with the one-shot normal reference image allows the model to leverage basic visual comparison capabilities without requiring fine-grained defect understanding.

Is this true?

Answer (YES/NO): NO